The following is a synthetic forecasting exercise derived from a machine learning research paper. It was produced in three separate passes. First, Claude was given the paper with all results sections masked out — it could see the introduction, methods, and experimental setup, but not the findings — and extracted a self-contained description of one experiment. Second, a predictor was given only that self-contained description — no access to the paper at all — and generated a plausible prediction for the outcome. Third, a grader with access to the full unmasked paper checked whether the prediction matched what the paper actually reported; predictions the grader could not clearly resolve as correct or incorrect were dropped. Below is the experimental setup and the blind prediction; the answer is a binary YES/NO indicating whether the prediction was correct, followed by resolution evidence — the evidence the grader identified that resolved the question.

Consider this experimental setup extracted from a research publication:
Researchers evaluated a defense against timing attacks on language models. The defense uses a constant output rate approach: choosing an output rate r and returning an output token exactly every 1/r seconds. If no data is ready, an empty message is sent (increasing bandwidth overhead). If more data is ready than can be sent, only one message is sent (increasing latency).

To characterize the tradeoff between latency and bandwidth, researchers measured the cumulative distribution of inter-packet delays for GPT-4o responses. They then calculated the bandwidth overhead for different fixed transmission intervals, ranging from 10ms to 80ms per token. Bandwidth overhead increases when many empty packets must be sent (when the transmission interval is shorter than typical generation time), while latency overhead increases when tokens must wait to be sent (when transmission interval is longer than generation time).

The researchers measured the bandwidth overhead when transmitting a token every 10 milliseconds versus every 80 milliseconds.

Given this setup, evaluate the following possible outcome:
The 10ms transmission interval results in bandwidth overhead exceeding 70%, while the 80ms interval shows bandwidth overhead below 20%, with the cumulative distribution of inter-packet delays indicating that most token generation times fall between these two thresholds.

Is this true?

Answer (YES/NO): NO